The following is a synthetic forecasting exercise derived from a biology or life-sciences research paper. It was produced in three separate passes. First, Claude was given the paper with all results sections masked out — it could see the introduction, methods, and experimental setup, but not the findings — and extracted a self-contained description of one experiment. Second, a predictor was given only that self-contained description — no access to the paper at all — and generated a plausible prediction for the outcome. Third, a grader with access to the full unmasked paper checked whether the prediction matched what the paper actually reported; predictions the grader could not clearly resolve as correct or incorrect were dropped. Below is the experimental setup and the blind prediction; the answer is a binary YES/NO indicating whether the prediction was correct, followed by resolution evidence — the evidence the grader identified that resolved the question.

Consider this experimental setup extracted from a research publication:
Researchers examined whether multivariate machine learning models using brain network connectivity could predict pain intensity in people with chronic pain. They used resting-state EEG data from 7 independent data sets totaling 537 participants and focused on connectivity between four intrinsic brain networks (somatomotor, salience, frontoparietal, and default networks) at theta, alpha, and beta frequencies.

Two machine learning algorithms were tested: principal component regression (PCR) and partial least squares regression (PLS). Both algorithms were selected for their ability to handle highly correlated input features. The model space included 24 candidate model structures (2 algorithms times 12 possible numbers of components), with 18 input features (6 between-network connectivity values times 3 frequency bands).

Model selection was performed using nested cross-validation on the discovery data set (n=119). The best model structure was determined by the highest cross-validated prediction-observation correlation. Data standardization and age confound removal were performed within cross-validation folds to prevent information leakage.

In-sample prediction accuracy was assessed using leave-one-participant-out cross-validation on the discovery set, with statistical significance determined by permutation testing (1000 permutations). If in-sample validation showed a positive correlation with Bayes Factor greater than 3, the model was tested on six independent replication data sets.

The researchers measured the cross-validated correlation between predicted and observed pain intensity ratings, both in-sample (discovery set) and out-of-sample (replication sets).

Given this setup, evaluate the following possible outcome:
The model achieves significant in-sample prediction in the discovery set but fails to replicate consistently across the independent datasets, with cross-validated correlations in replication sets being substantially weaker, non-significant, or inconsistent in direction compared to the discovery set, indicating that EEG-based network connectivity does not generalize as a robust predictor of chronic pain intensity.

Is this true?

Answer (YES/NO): YES